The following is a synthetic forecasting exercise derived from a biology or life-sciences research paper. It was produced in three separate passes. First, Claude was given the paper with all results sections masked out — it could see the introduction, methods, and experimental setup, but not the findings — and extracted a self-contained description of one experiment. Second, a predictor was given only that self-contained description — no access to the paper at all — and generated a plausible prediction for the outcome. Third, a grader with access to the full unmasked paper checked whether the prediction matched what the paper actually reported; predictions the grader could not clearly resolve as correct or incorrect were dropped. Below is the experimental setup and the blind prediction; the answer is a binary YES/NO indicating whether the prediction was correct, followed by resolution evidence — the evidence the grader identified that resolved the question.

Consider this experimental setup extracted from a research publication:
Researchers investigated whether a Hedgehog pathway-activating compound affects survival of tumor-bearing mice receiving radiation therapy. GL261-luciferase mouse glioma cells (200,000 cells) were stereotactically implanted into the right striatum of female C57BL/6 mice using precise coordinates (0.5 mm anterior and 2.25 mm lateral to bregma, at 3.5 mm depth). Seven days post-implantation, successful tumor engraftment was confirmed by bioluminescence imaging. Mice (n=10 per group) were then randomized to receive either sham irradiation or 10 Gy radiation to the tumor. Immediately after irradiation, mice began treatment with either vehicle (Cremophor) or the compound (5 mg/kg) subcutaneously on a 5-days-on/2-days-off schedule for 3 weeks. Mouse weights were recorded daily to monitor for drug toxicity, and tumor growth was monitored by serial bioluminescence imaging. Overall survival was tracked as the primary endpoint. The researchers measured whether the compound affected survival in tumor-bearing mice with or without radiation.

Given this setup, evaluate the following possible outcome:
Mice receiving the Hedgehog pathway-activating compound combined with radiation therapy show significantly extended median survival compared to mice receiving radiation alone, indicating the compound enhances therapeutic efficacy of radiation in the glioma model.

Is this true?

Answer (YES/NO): NO